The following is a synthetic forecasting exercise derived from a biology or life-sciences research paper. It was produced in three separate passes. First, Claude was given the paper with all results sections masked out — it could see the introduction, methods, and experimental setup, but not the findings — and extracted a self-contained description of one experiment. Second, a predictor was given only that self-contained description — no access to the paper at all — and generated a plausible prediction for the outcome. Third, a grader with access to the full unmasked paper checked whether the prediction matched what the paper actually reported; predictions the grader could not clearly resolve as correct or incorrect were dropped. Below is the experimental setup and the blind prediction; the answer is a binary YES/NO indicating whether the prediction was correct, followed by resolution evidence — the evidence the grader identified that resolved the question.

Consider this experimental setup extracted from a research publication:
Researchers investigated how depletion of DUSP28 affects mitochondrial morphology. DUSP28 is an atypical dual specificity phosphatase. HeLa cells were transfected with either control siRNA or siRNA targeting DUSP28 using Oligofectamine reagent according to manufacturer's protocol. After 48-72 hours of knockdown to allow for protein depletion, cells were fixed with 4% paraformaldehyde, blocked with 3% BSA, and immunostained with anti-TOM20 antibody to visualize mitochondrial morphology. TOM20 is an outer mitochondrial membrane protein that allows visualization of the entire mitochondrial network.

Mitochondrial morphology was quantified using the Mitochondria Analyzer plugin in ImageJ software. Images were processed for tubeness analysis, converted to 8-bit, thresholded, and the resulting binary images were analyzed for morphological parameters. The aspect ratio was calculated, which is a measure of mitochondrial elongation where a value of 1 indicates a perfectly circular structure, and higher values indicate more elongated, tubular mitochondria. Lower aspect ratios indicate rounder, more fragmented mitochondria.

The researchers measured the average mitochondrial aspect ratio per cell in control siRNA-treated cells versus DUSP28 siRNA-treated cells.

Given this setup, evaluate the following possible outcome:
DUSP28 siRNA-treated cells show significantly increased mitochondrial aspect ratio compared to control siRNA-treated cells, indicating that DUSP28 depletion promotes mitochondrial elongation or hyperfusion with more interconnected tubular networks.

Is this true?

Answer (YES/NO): YES